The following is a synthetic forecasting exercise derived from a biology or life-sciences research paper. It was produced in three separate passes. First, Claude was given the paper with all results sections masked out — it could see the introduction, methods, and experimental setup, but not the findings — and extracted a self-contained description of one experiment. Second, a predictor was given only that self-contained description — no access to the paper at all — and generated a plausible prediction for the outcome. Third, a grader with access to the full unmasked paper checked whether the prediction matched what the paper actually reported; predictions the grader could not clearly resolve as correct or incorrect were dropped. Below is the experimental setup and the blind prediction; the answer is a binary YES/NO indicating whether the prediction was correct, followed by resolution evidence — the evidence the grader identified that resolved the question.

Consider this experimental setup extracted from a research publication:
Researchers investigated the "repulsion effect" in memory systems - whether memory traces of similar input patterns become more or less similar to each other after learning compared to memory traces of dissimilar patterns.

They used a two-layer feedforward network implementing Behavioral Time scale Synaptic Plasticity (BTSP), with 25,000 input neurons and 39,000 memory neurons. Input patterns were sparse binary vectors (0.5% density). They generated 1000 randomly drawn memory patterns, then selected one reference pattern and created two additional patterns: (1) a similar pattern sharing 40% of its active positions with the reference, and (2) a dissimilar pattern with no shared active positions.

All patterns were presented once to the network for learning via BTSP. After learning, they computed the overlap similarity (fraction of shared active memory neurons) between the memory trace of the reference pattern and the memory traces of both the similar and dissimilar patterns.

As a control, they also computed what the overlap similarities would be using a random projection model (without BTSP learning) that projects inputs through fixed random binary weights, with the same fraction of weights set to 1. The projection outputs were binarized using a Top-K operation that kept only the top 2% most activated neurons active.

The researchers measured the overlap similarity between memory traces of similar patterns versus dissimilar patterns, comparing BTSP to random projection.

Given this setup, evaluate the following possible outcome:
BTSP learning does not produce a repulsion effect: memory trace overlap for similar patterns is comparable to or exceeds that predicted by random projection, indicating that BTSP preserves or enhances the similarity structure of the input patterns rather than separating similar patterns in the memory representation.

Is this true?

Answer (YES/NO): NO